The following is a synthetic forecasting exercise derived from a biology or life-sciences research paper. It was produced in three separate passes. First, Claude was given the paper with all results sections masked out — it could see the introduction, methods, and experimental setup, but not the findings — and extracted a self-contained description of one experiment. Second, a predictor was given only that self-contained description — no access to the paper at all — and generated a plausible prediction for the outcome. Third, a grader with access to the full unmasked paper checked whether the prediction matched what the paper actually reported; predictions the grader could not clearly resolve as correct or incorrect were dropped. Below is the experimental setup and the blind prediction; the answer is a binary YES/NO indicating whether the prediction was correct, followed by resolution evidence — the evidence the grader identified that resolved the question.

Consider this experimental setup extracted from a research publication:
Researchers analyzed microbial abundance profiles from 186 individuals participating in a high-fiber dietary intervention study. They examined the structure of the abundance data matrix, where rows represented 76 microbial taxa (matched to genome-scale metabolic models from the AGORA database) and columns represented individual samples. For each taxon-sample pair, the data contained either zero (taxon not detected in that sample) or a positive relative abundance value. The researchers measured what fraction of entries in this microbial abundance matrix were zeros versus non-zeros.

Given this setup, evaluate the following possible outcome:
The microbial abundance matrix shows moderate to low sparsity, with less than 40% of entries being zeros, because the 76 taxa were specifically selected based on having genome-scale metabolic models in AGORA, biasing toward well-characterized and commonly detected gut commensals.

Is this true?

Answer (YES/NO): NO